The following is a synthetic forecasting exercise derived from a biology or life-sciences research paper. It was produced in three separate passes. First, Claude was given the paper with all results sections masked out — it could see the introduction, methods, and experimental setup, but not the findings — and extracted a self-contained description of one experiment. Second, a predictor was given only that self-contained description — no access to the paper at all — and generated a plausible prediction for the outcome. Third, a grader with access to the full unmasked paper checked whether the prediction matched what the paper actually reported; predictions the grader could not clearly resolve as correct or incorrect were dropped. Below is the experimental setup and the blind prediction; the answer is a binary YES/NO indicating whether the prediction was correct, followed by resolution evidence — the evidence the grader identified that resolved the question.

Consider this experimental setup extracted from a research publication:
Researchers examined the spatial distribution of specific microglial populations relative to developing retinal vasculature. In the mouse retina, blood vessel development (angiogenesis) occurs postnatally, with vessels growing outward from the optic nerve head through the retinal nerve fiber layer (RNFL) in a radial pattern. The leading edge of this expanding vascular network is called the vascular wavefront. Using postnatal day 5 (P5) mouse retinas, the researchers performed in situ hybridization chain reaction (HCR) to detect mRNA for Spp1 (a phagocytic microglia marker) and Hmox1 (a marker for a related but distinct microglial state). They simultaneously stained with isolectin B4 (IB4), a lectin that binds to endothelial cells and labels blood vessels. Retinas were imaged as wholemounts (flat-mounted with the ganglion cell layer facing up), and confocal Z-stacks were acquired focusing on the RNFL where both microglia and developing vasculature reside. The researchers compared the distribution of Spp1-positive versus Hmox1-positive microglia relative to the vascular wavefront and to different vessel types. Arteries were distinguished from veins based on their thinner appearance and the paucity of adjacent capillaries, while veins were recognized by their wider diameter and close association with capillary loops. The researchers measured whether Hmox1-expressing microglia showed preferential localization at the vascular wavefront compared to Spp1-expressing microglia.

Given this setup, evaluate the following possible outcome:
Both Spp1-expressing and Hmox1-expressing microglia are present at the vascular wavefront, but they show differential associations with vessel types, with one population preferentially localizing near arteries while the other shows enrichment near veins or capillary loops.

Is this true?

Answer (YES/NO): NO